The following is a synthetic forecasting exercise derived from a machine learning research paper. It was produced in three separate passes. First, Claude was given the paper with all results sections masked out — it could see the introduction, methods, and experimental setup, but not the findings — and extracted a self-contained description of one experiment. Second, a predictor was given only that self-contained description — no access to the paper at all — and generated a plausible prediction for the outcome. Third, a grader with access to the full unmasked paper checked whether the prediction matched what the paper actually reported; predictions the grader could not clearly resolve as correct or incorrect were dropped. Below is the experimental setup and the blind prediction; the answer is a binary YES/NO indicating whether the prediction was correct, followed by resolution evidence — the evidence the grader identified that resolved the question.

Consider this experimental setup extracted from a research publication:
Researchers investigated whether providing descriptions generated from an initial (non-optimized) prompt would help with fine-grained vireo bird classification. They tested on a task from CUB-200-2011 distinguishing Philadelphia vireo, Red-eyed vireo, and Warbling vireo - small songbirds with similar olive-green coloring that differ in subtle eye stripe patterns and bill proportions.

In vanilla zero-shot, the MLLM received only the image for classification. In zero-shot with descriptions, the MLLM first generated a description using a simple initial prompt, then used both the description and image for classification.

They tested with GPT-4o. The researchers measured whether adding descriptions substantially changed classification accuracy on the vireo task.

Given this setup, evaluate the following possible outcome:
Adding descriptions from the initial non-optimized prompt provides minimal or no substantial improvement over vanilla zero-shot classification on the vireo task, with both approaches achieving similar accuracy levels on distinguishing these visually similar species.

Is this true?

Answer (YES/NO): NO